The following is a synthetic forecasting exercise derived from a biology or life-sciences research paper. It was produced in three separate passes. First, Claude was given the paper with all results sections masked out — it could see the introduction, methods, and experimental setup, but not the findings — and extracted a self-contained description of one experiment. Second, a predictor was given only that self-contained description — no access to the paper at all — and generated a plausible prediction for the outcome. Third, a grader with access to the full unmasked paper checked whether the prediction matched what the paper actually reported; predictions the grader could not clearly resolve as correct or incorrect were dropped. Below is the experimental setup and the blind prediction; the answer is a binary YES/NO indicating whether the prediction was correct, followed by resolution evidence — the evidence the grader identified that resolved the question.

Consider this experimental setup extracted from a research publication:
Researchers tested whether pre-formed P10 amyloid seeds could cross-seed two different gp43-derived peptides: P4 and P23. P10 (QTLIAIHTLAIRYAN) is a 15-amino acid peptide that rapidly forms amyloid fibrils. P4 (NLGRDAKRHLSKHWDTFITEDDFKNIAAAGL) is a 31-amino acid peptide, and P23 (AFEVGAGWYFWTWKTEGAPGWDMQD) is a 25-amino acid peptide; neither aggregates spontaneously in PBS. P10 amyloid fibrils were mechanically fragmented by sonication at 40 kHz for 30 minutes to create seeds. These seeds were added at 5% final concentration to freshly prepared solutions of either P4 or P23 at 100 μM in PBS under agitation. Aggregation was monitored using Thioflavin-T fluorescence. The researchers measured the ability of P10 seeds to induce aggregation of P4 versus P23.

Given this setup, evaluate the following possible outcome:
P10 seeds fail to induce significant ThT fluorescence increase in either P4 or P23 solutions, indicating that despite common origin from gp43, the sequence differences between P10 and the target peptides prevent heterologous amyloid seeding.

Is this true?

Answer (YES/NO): NO